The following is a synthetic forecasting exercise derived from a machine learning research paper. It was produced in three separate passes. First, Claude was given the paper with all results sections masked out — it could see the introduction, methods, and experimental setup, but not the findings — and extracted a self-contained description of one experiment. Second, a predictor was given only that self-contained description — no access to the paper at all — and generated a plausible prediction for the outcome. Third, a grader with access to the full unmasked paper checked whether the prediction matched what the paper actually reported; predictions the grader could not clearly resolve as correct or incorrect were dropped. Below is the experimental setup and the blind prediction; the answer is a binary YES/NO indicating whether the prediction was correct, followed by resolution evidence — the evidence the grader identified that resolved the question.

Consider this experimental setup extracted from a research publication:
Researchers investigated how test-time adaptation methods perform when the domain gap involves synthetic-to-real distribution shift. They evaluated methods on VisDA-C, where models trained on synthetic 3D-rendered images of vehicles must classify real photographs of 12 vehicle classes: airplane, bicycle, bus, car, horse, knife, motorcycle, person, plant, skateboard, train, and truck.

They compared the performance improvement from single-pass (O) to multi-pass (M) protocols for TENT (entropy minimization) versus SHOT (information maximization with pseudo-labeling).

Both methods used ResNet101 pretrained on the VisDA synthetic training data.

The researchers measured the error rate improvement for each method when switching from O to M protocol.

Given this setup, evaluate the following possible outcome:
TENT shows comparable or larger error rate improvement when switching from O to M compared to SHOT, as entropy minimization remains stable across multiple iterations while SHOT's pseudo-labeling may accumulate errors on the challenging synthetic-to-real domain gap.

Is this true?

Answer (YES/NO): NO